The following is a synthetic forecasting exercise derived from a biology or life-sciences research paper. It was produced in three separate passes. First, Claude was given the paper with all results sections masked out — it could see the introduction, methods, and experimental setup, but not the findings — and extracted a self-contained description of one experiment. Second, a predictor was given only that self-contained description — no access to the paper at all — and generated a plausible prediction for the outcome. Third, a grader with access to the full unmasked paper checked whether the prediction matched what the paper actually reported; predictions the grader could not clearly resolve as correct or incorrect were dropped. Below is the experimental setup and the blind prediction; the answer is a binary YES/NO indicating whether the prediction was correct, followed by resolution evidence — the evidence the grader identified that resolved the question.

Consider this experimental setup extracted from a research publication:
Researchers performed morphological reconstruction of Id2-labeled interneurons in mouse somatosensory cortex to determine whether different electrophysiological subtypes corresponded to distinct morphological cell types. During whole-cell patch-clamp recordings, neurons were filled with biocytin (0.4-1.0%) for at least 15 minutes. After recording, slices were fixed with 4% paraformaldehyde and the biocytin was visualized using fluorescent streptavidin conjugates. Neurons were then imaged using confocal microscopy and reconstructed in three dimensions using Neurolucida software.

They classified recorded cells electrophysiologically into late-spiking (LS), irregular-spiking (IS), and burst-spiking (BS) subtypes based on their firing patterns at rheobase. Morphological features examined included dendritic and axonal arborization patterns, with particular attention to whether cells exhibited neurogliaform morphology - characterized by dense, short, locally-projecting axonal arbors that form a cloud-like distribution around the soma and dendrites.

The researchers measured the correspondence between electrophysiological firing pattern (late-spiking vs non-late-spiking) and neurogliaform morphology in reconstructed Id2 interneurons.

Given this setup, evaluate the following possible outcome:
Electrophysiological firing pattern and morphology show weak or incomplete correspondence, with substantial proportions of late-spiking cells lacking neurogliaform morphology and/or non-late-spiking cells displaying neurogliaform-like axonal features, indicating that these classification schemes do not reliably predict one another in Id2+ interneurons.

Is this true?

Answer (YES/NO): NO